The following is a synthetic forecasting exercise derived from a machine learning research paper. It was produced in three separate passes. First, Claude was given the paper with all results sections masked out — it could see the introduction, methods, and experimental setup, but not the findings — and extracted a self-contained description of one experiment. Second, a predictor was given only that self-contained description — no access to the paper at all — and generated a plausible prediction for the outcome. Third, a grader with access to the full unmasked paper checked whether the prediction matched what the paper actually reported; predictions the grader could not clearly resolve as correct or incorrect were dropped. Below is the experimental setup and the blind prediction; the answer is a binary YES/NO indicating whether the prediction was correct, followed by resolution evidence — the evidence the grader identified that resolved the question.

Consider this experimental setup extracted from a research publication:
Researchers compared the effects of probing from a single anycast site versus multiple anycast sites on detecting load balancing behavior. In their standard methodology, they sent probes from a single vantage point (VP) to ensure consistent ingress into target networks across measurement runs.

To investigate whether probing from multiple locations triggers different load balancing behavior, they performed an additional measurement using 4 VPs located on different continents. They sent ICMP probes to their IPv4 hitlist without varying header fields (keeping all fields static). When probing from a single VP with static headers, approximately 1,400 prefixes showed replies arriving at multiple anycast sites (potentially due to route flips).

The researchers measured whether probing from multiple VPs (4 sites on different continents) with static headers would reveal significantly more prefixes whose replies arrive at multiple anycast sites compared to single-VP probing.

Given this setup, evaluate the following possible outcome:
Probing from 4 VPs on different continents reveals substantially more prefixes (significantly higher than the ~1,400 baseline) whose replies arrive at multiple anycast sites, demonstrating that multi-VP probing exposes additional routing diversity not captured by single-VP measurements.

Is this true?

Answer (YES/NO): YES